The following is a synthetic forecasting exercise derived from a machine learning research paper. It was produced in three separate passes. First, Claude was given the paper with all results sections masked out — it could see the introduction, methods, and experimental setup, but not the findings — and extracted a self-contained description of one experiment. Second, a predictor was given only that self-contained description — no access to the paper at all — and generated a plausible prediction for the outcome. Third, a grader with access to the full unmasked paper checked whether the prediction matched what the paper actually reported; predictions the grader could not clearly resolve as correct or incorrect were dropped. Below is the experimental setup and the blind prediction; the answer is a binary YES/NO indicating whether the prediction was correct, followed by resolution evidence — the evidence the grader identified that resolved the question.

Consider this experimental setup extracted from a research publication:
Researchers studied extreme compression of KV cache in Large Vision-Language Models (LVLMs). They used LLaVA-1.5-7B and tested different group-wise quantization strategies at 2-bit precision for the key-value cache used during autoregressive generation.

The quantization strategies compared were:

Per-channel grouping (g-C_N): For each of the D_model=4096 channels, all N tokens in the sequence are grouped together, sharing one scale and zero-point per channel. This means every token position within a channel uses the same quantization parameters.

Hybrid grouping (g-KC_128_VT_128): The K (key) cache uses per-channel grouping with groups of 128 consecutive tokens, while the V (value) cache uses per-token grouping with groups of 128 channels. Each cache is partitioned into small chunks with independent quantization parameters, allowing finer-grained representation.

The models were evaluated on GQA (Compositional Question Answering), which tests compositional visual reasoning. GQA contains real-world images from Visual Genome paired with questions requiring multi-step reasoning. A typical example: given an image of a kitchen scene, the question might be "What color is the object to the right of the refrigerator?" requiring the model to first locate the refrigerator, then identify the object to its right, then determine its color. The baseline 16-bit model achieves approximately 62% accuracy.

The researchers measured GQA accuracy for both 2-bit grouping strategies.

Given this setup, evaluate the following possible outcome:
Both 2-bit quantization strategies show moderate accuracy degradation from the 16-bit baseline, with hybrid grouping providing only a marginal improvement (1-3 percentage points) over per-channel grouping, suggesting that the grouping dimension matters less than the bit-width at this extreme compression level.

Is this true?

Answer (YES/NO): NO